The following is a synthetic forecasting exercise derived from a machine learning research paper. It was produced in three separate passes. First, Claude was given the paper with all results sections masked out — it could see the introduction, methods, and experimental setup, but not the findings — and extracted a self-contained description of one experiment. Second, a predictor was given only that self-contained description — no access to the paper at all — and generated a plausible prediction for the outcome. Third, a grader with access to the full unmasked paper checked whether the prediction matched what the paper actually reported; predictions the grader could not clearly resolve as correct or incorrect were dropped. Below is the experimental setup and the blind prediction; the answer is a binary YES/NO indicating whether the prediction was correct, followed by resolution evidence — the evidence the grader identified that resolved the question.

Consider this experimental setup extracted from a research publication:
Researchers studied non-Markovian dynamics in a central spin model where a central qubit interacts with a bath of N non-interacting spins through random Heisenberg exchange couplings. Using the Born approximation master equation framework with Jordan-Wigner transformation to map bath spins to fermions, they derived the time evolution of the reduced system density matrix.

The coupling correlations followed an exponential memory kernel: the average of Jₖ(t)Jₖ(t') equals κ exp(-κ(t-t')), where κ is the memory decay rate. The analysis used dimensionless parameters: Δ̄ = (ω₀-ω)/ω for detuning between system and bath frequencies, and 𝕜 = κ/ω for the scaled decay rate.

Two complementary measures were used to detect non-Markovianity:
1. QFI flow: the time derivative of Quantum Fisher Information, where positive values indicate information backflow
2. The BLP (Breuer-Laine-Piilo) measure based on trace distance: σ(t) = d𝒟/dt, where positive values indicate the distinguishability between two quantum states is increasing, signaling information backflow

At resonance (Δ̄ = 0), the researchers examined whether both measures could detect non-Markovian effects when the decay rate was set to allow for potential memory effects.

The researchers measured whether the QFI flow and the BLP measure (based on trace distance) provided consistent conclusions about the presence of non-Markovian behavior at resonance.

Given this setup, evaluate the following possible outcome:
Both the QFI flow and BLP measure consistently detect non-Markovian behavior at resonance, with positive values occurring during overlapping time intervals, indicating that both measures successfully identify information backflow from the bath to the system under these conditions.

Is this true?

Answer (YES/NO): NO